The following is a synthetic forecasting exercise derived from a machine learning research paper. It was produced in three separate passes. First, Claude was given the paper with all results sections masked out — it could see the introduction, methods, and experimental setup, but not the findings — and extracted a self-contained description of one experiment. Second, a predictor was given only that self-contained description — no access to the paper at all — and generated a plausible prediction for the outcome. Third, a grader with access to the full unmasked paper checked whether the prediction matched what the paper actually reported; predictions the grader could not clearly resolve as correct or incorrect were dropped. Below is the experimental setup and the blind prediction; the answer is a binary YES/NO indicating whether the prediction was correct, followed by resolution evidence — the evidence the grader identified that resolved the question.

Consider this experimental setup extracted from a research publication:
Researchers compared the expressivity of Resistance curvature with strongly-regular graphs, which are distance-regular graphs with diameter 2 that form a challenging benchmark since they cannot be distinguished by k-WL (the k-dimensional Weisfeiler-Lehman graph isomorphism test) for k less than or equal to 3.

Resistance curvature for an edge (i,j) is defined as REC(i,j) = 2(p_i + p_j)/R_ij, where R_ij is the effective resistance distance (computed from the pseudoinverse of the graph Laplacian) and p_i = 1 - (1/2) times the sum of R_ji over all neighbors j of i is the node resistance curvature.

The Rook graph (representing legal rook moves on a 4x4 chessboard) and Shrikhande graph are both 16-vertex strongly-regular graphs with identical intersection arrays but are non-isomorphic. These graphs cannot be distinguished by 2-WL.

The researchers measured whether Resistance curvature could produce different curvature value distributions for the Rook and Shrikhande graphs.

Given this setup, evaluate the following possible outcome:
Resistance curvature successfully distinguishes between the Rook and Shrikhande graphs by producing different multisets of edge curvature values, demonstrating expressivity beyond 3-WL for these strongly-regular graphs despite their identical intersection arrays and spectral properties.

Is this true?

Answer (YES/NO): NO